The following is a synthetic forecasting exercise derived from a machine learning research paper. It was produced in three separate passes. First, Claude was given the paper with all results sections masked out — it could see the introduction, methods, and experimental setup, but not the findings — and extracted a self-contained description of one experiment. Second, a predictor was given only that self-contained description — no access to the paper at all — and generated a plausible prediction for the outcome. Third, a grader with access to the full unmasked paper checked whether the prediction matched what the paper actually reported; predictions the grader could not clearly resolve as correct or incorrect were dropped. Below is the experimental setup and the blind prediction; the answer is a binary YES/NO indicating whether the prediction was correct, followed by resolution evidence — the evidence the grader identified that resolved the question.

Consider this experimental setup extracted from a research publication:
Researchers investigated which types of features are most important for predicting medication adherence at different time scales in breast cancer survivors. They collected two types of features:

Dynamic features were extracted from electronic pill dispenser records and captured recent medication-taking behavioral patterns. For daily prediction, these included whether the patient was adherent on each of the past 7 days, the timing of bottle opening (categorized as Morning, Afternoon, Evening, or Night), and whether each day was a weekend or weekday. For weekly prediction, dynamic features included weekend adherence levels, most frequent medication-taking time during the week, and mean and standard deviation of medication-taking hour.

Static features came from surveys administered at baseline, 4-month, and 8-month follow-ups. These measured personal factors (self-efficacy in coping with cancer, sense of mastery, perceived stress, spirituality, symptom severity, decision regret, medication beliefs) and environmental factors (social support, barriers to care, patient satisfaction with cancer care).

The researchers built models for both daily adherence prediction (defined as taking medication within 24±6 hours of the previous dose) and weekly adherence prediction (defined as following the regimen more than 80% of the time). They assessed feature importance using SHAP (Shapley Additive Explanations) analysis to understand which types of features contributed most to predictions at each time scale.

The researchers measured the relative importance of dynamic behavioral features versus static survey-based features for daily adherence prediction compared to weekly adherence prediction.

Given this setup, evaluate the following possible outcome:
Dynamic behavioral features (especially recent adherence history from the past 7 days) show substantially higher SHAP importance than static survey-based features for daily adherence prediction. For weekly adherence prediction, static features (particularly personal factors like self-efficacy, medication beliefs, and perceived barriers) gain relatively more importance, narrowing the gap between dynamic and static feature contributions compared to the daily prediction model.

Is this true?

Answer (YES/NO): YES